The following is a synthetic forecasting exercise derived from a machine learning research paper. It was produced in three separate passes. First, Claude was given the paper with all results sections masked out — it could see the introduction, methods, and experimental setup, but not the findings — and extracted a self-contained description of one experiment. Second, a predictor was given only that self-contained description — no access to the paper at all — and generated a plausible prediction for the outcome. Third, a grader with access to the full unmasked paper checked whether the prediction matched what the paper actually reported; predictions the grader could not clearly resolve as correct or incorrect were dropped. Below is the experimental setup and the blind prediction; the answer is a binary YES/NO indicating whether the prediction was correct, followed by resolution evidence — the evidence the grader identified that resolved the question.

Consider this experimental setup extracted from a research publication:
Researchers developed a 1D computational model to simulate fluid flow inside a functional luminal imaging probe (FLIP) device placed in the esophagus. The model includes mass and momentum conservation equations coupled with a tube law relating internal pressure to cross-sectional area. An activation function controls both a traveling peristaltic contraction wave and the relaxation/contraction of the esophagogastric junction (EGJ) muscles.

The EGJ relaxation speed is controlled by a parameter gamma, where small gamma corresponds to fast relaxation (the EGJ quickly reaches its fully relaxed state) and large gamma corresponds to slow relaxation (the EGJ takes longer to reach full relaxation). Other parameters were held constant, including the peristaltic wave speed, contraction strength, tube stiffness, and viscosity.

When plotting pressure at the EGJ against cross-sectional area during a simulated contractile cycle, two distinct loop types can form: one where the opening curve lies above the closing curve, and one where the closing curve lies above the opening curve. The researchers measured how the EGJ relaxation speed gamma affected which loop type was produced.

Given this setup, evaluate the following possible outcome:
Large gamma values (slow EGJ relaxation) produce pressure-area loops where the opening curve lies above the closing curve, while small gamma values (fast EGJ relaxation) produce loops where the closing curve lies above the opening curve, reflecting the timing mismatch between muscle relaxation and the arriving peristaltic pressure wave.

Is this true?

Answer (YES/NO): YES